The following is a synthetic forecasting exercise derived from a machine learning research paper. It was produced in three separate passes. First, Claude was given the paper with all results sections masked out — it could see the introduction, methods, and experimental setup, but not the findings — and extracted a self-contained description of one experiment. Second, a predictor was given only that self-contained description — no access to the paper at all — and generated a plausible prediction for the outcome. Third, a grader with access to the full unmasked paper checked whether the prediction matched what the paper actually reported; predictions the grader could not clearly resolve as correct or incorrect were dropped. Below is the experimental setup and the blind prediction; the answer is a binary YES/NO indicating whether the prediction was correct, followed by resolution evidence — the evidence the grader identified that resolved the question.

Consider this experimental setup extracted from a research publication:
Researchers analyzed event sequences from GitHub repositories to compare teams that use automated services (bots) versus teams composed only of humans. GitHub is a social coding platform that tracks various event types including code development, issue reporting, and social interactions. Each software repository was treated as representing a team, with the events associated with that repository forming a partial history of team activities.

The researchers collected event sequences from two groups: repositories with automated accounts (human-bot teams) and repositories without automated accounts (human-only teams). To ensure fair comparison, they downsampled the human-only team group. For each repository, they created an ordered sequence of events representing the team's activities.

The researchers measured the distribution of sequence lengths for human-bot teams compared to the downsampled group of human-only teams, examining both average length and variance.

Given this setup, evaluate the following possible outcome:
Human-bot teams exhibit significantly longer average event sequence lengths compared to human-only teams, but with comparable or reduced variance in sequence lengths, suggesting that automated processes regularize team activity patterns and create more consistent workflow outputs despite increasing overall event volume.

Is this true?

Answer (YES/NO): NO